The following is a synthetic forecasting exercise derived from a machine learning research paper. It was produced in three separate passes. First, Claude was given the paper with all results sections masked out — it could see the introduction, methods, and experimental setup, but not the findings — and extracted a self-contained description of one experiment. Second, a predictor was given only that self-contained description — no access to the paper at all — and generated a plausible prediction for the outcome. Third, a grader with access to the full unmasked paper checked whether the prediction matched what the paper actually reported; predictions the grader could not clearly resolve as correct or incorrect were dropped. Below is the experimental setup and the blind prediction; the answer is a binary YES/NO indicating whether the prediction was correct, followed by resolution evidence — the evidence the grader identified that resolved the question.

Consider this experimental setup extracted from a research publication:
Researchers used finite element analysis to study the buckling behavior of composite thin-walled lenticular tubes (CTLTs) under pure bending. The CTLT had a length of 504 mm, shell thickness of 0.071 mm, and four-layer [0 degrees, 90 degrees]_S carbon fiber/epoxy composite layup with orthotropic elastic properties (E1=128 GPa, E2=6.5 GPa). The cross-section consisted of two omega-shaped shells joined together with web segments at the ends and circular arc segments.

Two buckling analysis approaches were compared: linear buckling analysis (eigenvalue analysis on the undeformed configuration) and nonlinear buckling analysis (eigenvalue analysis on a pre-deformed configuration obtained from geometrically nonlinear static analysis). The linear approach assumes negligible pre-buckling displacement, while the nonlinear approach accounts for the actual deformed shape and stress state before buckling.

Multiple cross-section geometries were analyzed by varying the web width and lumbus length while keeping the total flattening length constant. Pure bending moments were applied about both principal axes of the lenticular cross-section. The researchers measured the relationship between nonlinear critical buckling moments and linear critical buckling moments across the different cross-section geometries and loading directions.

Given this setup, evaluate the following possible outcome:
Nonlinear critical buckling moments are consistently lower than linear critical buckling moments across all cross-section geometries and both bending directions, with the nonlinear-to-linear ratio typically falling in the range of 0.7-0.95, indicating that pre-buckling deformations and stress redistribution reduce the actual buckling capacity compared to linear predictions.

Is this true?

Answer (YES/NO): NO